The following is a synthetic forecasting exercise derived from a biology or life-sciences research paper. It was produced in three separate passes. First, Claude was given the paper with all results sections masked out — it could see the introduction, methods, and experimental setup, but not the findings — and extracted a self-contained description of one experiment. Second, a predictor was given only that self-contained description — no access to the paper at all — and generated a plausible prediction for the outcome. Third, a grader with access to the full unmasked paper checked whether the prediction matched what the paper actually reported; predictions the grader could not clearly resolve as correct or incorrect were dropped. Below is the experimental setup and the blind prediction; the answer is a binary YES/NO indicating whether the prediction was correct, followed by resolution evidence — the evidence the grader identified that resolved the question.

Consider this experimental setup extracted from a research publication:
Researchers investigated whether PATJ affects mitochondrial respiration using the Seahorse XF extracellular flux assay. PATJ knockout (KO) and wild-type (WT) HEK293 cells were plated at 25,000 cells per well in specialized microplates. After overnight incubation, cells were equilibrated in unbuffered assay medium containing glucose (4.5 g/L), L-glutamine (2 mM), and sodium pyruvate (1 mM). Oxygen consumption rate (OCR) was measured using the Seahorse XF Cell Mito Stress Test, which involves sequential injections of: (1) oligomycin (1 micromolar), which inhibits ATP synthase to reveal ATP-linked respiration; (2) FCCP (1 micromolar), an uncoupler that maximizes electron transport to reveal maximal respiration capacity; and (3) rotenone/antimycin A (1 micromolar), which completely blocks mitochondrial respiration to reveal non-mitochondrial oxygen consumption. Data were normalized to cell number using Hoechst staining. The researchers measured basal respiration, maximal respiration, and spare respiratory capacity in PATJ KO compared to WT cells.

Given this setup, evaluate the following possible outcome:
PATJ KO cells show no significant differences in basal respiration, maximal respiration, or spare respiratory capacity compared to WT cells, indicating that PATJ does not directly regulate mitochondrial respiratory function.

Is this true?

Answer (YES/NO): NO